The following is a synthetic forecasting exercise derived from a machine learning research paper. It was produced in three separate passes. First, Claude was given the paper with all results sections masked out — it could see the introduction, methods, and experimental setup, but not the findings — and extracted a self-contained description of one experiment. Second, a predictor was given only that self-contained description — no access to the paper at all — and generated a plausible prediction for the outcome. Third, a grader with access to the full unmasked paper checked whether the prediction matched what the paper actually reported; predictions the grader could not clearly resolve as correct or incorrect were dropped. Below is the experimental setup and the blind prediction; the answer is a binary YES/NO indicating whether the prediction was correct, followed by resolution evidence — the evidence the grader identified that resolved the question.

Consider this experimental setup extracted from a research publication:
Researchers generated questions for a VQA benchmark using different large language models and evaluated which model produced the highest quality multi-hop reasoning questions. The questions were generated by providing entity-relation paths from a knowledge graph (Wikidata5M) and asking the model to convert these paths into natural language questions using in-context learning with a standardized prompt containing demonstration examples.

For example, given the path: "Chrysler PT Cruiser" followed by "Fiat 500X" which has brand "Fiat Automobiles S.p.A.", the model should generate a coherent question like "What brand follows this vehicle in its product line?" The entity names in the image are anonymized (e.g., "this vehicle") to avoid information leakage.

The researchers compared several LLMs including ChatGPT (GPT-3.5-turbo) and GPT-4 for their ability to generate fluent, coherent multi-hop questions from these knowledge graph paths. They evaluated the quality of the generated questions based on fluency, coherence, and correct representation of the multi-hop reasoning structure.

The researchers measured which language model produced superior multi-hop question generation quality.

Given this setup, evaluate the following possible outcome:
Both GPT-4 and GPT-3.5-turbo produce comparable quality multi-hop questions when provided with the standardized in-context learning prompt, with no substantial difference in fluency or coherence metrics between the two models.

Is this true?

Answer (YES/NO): NO